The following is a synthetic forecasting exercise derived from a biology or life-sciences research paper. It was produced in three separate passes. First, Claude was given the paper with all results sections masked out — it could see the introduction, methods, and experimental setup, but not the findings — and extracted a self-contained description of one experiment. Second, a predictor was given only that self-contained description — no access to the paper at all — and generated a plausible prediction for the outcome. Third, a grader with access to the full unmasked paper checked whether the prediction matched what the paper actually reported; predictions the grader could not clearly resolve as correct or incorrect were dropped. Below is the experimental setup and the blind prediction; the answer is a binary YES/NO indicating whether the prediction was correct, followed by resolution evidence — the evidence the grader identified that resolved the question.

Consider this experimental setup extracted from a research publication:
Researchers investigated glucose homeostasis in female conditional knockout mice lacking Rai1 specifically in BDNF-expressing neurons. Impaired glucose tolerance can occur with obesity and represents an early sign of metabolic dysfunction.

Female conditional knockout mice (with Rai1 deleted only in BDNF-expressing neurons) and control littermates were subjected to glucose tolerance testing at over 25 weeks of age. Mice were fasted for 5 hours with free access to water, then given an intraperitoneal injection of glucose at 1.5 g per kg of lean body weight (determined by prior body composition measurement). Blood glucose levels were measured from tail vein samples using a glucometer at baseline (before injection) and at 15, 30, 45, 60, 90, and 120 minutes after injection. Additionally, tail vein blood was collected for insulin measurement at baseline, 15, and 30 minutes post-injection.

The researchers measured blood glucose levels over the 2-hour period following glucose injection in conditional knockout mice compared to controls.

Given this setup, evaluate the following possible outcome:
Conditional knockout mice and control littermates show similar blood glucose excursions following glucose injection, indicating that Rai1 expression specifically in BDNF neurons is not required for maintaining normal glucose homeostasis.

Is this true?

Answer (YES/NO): NO